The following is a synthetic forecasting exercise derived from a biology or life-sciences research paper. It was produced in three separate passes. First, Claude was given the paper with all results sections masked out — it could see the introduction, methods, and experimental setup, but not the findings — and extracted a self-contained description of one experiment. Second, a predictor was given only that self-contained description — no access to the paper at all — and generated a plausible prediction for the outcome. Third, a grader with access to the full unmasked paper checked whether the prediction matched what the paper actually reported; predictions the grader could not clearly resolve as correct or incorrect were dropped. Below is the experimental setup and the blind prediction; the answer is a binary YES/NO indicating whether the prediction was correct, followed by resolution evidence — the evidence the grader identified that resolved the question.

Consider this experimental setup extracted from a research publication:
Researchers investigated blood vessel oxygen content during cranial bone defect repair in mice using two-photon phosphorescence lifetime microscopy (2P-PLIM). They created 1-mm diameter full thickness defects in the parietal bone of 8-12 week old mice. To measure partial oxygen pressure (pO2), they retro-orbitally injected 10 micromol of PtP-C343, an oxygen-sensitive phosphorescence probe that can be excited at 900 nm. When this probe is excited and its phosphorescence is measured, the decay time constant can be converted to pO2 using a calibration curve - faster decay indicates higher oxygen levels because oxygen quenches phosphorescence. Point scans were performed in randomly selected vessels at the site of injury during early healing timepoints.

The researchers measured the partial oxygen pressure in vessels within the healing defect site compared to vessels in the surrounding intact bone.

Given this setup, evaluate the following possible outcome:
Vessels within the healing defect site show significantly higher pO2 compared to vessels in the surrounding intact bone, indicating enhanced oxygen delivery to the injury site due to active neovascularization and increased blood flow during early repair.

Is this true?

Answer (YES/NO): NO